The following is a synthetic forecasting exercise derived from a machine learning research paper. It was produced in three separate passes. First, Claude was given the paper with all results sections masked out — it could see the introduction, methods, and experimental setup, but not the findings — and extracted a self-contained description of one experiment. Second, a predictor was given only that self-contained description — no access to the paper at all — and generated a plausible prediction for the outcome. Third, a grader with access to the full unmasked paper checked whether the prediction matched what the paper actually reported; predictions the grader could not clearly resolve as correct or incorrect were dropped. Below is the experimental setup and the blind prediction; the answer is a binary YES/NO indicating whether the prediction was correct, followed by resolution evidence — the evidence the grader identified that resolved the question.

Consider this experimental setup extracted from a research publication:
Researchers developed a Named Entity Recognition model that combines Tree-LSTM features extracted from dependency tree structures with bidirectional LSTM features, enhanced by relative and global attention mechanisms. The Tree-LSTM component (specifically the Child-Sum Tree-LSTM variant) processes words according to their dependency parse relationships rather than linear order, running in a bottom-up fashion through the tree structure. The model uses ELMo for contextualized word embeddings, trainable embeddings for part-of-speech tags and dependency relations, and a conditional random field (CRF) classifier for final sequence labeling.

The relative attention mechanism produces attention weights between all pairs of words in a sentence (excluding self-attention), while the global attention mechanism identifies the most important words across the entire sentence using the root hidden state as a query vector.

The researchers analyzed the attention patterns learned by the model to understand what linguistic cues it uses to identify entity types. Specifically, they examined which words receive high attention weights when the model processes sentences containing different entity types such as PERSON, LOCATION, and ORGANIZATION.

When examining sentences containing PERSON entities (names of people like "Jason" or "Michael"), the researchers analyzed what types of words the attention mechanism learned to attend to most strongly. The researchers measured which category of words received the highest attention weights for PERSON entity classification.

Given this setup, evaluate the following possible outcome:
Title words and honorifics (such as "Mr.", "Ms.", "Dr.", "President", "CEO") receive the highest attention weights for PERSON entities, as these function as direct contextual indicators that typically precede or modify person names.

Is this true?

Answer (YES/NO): NO